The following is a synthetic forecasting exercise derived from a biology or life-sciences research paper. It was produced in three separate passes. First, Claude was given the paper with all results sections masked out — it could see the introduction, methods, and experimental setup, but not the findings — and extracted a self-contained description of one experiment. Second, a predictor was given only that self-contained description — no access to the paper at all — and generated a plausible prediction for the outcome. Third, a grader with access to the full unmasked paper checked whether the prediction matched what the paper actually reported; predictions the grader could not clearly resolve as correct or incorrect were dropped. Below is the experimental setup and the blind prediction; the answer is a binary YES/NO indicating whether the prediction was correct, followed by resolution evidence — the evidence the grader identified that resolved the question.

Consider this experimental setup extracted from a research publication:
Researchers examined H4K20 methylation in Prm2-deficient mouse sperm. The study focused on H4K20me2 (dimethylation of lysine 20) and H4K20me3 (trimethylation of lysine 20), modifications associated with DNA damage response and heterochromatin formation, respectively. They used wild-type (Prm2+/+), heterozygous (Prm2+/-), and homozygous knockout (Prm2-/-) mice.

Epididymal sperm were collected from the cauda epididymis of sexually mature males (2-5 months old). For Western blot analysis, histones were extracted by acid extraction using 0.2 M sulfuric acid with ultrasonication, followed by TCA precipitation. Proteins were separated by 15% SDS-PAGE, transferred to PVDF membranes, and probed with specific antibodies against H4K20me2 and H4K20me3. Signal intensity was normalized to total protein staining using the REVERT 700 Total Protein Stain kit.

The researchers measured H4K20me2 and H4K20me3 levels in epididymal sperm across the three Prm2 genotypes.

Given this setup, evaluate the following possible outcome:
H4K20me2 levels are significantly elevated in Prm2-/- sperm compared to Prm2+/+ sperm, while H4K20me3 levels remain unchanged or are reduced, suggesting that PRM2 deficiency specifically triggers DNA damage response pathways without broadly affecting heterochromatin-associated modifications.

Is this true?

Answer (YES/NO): NO